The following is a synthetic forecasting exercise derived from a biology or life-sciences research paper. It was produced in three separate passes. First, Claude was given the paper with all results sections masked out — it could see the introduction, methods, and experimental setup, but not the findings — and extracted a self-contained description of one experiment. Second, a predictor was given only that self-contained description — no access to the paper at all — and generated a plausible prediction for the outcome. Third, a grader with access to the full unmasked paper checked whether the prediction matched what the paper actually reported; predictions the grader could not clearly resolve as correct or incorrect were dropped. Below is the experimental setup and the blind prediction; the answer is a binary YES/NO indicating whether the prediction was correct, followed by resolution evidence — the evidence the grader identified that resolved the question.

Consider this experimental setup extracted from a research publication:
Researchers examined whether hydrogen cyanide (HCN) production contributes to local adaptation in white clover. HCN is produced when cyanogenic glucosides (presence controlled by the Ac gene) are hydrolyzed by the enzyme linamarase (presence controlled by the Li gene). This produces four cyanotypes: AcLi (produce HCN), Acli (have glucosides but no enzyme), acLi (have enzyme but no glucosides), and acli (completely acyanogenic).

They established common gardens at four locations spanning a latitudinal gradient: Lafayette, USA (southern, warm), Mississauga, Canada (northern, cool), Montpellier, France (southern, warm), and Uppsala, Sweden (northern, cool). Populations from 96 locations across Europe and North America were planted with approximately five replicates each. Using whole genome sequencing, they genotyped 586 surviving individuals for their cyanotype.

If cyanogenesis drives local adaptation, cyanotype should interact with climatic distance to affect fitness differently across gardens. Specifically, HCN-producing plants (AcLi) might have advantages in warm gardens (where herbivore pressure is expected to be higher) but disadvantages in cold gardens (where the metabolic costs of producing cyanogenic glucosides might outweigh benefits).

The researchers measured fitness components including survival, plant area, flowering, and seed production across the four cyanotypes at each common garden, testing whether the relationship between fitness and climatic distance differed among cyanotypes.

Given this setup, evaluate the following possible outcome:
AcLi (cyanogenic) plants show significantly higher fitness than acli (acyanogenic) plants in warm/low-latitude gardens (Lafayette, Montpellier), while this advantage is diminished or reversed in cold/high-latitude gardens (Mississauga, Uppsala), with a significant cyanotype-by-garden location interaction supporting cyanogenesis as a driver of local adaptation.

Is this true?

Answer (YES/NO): NO